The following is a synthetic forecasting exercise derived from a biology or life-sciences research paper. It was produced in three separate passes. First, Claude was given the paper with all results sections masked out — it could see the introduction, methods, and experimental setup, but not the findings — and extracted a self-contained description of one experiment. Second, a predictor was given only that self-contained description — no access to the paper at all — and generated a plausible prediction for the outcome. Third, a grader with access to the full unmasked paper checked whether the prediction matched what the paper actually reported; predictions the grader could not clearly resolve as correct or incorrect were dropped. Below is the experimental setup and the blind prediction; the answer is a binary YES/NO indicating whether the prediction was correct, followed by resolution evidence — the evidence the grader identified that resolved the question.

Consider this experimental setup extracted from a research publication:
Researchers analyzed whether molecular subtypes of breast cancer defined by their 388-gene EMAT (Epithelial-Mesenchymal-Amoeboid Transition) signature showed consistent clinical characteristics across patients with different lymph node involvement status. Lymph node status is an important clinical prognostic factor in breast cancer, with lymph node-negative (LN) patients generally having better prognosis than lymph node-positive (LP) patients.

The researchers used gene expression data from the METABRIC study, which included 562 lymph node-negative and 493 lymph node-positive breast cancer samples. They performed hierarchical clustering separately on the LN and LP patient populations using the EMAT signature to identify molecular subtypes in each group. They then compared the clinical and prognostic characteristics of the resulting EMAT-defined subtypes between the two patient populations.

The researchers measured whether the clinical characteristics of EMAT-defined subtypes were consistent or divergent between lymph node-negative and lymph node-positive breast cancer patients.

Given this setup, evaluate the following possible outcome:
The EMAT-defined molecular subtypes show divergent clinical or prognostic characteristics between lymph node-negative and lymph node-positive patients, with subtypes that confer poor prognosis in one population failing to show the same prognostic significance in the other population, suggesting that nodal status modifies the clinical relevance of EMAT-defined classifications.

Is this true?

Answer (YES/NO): YES